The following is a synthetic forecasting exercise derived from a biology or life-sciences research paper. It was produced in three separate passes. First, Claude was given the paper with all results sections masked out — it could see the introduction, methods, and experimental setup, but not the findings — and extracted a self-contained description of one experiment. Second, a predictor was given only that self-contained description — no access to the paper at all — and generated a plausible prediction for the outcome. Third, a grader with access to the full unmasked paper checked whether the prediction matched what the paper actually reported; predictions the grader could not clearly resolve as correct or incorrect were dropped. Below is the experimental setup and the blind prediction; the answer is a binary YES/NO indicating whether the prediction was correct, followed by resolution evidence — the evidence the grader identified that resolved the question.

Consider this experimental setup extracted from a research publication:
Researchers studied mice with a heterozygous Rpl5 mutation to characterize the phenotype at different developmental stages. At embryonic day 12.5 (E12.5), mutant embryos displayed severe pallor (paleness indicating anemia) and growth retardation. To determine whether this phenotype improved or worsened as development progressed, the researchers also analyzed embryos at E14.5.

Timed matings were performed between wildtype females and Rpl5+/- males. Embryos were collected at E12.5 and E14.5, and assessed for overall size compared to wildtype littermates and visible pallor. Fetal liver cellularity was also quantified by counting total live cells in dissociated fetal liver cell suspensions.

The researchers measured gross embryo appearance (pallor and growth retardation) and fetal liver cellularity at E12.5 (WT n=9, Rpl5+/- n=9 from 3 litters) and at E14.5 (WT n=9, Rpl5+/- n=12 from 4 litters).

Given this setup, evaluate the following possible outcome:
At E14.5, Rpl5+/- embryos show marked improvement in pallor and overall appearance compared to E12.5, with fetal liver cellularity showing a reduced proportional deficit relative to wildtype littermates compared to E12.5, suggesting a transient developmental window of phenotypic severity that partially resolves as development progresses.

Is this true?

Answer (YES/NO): YES